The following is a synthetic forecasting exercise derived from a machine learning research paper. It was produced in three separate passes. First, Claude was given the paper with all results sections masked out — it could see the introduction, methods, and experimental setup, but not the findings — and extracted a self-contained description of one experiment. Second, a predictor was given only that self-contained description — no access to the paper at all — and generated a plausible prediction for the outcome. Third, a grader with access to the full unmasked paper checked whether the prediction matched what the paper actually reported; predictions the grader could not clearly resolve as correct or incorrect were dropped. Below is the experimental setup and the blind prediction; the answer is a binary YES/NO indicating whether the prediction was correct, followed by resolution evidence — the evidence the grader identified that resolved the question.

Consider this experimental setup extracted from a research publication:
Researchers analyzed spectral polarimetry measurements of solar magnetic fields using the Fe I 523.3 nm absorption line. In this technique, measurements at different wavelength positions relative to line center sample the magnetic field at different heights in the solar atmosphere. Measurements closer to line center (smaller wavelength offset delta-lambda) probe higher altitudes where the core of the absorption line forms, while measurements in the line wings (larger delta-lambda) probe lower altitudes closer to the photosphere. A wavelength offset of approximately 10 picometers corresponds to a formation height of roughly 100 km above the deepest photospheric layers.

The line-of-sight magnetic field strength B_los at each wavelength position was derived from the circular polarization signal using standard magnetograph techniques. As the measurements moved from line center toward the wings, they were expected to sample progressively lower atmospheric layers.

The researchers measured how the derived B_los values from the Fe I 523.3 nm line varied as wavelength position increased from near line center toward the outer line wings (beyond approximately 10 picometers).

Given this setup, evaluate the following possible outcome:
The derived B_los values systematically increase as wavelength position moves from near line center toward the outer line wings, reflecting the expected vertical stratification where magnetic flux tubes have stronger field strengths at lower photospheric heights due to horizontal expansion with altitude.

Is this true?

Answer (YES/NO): NO